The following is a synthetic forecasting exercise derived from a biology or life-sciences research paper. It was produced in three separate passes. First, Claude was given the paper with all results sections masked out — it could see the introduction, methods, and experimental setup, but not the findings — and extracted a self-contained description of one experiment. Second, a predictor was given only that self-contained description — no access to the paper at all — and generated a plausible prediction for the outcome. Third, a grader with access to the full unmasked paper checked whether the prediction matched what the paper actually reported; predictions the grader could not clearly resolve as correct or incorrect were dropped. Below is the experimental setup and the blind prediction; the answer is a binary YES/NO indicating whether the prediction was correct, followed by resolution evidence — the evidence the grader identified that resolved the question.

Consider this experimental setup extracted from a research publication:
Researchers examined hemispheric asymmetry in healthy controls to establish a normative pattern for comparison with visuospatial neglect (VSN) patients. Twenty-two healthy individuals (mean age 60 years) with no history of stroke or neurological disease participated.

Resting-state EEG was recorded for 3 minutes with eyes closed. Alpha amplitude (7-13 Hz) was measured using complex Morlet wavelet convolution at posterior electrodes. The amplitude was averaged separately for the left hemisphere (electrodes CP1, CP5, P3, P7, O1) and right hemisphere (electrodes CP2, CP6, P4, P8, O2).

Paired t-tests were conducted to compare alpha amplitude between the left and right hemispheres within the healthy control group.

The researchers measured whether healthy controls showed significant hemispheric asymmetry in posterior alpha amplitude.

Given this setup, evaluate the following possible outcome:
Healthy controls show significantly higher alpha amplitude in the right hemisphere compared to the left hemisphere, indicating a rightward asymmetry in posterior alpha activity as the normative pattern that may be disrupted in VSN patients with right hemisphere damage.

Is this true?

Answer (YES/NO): NO